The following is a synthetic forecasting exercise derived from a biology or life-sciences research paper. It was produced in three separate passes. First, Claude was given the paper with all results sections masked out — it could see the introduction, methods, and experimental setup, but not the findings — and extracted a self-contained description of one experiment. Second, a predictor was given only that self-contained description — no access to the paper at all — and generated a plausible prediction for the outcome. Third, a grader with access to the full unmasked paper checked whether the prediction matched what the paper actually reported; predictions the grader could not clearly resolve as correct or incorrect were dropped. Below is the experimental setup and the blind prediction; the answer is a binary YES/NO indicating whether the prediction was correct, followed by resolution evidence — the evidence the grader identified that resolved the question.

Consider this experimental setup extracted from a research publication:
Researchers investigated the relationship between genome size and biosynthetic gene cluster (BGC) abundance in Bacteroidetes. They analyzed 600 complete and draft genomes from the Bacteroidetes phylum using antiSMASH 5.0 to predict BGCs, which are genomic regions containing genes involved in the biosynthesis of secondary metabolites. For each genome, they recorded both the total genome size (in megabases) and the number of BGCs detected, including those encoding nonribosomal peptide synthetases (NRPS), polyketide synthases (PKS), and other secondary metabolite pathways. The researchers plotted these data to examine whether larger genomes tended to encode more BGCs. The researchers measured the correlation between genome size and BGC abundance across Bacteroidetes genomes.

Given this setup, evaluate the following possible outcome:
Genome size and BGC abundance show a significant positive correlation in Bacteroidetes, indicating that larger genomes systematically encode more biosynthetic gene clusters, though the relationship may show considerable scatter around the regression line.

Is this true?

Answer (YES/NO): NO